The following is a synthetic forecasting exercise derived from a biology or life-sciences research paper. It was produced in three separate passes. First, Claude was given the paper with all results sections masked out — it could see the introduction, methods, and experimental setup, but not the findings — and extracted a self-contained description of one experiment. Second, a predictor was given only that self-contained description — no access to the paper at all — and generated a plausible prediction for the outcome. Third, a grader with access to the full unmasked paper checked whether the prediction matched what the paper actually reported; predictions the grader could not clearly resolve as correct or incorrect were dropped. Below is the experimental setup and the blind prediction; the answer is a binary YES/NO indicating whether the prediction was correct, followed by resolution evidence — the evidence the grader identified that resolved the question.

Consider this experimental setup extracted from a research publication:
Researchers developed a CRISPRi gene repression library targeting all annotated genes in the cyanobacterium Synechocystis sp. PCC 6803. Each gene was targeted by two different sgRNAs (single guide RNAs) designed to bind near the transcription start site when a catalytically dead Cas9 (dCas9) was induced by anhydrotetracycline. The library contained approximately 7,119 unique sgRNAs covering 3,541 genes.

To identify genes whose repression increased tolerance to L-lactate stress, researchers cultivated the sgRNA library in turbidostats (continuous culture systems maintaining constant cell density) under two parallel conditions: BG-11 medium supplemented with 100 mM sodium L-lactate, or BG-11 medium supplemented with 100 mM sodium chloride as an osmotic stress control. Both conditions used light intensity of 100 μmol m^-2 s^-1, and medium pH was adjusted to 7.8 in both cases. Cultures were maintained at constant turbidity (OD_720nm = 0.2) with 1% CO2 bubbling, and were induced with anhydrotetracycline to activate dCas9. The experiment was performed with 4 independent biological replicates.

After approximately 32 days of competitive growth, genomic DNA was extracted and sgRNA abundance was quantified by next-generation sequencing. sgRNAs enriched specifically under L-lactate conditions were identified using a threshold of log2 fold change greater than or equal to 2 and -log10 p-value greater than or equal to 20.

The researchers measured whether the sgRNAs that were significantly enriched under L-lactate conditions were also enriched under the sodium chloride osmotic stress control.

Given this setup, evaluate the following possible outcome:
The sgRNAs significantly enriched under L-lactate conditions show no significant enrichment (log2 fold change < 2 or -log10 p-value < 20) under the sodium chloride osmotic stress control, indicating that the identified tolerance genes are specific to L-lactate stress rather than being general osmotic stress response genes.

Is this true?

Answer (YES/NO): YES